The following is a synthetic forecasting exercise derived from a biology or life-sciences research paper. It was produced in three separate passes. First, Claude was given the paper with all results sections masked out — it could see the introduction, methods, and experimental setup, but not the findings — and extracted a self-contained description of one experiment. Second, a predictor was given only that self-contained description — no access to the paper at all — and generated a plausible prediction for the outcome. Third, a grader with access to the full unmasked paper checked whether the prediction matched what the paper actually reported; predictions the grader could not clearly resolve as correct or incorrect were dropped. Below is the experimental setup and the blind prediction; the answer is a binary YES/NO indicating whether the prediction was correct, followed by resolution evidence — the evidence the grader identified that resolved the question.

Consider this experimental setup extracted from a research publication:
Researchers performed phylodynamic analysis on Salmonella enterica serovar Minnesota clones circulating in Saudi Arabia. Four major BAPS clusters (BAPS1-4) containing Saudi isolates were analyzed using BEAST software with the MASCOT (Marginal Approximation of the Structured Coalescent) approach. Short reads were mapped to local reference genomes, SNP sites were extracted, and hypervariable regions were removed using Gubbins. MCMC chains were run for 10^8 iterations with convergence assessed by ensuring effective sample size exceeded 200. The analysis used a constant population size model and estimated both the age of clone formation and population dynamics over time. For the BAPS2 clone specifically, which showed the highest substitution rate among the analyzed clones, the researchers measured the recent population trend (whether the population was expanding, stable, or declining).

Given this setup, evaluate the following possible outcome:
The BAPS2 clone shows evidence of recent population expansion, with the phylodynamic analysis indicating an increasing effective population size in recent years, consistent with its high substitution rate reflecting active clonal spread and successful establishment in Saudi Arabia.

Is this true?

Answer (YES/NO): YES